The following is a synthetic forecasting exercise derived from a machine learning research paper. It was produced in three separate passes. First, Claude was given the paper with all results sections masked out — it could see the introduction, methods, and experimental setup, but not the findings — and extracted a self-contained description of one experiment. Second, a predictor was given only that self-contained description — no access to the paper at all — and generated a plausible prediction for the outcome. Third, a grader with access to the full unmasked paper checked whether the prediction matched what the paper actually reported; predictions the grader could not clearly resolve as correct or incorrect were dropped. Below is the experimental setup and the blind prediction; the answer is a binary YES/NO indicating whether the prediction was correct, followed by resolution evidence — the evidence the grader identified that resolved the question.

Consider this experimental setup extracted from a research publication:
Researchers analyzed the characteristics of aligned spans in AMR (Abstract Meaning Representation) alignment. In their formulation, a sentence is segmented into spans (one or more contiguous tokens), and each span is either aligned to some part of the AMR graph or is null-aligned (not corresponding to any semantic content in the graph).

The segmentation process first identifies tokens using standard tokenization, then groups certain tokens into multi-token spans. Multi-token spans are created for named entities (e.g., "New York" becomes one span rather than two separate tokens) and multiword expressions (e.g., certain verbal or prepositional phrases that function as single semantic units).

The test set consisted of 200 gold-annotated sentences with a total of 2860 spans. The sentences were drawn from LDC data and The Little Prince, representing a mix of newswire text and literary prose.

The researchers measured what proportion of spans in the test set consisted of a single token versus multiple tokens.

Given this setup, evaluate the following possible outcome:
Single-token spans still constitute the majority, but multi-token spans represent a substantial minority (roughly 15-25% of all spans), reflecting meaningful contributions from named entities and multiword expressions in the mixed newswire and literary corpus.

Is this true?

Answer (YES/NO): NO